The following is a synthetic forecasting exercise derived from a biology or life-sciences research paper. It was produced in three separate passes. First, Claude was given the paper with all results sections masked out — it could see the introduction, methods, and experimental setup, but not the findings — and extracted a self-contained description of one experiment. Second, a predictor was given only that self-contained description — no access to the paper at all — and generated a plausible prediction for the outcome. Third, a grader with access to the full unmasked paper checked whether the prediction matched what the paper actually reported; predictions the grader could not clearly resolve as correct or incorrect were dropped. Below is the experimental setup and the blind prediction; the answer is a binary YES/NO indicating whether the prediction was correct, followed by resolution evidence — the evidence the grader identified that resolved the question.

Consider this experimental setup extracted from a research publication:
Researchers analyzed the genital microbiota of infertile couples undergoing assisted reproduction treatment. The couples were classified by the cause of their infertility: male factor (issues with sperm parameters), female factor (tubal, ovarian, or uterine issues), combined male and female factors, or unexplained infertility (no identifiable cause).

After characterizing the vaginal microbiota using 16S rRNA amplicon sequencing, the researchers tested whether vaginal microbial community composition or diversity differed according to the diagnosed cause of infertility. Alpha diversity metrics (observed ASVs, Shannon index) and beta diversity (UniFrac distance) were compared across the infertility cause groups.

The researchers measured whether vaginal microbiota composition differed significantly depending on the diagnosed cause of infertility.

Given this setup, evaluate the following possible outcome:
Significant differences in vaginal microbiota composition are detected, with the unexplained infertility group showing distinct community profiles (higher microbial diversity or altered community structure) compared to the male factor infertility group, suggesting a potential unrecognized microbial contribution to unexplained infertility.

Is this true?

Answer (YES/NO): NO